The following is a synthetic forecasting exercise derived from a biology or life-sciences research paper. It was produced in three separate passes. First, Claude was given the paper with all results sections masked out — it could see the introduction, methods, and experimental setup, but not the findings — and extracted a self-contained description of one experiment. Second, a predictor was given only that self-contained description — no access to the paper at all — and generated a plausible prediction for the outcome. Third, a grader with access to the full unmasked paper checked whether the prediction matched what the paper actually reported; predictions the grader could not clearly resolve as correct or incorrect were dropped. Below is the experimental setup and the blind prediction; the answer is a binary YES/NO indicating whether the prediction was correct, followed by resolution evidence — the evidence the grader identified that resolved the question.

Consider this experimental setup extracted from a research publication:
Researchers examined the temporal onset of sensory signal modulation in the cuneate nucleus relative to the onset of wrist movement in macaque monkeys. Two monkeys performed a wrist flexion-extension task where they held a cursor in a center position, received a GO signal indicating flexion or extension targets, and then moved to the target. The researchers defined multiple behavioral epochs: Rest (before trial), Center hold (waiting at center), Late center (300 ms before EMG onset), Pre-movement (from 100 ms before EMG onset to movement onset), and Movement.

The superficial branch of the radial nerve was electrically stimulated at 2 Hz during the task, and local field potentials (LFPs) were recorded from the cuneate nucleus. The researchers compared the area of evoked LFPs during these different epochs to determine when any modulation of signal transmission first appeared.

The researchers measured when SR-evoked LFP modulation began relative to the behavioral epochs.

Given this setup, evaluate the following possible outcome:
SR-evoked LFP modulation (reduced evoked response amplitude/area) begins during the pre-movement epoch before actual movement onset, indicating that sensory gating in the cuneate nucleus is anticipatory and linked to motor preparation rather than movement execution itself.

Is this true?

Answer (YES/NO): YES